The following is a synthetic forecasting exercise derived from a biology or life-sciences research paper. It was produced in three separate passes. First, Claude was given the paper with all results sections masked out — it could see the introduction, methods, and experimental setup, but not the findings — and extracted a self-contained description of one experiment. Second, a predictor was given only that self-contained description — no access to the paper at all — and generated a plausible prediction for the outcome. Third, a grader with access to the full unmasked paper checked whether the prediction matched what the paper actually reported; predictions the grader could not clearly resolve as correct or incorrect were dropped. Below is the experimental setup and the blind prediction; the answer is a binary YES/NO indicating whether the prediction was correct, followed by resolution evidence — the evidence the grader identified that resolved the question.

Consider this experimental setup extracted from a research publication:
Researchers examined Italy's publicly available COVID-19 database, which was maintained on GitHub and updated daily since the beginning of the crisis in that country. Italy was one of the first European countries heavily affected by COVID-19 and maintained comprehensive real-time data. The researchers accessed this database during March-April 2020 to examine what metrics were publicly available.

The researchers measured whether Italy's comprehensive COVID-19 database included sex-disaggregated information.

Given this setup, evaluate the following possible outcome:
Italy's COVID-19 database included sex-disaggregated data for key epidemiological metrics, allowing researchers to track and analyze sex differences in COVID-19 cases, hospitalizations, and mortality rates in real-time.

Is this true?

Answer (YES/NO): NO